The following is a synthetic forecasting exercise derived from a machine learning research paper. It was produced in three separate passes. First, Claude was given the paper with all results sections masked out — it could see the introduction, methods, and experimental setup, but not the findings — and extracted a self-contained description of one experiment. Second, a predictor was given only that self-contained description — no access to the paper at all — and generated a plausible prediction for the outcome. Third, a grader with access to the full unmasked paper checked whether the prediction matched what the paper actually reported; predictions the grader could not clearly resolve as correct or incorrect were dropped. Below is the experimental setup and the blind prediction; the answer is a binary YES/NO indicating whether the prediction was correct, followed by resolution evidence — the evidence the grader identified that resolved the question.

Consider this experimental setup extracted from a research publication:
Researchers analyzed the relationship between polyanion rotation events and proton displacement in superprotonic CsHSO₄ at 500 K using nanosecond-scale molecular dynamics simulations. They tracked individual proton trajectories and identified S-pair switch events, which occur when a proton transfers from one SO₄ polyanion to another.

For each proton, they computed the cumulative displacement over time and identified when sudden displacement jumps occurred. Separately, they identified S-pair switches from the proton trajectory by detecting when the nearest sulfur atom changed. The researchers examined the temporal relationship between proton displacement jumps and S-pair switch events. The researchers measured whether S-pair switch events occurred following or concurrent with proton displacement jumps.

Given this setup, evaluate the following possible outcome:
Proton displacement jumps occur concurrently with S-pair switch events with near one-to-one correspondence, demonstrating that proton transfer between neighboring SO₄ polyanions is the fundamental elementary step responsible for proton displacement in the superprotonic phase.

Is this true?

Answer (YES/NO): NO